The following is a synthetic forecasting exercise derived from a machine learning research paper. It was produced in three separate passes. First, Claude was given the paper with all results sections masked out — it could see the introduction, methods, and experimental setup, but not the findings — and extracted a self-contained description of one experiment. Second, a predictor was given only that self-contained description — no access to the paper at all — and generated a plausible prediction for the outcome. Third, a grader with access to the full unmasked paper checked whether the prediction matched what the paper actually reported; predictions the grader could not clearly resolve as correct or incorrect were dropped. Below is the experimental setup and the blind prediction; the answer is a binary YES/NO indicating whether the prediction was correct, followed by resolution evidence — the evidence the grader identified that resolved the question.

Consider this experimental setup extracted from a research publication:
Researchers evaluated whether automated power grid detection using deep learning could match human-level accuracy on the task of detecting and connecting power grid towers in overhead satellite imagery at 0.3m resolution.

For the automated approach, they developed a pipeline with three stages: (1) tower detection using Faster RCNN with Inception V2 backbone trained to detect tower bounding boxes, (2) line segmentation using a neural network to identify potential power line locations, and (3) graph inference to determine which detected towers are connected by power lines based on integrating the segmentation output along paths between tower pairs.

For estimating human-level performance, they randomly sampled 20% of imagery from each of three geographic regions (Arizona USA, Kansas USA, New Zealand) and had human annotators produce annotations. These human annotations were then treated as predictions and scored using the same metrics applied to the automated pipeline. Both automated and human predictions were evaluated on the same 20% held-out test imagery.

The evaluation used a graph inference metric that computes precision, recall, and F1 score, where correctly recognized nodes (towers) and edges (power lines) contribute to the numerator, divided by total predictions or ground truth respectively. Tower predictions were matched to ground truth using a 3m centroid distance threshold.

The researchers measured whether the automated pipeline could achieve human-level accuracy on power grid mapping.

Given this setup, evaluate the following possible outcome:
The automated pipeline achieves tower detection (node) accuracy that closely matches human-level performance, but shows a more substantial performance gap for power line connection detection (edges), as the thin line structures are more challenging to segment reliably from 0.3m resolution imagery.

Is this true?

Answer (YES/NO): NO